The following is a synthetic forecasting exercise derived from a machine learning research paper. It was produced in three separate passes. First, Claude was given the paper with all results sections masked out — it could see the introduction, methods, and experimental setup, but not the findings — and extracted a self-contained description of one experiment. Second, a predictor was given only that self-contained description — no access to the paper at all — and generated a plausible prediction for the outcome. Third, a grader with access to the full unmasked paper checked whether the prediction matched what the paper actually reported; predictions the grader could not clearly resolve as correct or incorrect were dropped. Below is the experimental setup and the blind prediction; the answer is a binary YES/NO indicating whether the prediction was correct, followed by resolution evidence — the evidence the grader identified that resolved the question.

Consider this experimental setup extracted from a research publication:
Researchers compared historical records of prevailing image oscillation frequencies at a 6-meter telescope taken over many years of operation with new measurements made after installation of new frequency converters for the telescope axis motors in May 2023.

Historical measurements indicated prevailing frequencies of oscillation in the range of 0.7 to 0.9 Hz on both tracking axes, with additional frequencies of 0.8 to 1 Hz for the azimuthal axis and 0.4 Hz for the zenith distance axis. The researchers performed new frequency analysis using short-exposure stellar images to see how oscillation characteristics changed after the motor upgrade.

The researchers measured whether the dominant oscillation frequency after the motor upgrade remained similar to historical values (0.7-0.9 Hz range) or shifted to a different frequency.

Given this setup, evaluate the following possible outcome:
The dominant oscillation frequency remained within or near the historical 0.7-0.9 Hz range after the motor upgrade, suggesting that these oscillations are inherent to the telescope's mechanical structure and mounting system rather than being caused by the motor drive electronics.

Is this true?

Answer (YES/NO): NO